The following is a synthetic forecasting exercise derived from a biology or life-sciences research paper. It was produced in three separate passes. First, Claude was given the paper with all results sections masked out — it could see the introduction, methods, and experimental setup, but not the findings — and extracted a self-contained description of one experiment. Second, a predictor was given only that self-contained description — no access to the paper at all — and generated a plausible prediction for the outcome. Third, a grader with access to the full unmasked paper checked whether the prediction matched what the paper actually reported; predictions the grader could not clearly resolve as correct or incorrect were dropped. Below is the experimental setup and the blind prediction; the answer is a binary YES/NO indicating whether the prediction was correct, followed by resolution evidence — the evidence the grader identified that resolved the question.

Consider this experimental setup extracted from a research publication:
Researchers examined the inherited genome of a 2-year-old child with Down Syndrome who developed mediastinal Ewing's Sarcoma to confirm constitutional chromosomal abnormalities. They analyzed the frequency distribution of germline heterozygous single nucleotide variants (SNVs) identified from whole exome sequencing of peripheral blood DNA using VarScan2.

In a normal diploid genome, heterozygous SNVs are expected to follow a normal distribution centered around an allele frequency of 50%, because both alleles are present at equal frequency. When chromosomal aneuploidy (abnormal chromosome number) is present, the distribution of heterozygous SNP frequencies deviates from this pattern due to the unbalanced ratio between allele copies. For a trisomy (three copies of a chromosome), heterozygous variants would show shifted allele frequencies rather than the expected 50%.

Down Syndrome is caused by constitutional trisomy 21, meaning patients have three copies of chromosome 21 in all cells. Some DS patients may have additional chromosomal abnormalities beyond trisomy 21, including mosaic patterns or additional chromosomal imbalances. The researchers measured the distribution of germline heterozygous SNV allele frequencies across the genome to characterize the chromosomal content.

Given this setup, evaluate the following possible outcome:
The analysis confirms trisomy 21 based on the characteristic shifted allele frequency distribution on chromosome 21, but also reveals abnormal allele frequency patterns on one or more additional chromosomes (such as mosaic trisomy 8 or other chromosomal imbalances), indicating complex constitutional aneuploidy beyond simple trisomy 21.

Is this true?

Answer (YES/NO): NO